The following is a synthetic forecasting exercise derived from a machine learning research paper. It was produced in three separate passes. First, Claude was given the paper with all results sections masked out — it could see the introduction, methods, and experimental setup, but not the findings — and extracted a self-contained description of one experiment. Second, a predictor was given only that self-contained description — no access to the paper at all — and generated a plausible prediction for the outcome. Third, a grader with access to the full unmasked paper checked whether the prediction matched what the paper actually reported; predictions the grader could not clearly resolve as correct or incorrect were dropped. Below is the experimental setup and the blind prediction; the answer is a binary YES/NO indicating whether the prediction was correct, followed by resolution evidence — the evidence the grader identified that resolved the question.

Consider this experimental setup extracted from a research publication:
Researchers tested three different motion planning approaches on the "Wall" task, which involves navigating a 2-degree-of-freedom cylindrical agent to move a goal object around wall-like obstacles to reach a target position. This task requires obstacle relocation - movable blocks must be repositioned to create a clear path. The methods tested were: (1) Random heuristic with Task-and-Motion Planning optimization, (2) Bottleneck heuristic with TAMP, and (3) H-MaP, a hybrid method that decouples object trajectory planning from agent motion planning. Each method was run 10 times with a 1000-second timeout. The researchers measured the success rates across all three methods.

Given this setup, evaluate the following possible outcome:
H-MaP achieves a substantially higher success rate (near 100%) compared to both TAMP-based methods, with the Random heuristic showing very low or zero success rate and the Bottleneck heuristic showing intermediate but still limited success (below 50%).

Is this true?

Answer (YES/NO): NO